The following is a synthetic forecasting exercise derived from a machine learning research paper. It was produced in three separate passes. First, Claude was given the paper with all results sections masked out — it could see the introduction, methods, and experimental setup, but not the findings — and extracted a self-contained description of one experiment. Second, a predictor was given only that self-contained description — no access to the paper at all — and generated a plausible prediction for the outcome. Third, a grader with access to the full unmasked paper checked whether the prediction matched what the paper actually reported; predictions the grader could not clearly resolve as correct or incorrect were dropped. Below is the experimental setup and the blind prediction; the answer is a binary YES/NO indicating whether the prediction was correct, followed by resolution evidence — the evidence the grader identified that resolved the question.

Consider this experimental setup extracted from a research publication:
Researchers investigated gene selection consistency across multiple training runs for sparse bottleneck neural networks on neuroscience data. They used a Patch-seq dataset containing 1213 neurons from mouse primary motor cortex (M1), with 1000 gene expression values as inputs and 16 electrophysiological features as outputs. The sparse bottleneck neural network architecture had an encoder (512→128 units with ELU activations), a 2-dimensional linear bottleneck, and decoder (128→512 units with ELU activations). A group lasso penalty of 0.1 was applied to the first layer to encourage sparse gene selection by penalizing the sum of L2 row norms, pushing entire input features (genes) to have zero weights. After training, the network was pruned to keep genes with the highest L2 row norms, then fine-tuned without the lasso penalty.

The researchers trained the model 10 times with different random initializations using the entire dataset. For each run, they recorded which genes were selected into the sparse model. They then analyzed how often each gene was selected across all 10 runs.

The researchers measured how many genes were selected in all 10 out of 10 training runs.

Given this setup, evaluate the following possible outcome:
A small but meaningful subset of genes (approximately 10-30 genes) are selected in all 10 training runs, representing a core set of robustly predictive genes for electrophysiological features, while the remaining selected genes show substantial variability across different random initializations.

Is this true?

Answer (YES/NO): NO